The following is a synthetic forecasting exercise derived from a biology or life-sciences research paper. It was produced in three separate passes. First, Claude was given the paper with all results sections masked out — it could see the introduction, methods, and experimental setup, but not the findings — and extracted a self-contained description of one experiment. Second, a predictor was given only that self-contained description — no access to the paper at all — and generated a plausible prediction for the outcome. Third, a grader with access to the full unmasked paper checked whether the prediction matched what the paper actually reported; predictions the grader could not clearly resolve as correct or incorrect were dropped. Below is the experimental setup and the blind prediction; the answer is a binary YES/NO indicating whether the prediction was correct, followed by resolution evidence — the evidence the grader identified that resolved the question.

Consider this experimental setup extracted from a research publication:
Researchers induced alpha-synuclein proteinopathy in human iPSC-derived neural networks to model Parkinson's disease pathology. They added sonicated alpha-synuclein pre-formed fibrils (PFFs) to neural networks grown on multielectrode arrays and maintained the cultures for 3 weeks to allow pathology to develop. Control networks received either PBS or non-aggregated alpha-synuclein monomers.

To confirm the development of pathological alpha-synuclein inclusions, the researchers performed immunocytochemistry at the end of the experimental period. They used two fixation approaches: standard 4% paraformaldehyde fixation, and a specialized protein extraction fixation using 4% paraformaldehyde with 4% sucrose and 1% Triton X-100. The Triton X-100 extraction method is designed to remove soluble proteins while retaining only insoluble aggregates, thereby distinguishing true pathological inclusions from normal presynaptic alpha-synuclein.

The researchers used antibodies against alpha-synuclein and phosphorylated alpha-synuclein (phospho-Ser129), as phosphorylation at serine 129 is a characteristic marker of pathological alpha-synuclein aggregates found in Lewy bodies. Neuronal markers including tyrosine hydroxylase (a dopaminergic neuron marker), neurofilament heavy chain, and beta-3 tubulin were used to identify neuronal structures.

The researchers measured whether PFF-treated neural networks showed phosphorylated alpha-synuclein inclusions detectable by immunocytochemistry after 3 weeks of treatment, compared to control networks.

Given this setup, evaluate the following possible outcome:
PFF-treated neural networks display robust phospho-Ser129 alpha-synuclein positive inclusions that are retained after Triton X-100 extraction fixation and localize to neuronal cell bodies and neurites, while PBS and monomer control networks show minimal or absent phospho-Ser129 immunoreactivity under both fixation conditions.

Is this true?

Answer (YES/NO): NO